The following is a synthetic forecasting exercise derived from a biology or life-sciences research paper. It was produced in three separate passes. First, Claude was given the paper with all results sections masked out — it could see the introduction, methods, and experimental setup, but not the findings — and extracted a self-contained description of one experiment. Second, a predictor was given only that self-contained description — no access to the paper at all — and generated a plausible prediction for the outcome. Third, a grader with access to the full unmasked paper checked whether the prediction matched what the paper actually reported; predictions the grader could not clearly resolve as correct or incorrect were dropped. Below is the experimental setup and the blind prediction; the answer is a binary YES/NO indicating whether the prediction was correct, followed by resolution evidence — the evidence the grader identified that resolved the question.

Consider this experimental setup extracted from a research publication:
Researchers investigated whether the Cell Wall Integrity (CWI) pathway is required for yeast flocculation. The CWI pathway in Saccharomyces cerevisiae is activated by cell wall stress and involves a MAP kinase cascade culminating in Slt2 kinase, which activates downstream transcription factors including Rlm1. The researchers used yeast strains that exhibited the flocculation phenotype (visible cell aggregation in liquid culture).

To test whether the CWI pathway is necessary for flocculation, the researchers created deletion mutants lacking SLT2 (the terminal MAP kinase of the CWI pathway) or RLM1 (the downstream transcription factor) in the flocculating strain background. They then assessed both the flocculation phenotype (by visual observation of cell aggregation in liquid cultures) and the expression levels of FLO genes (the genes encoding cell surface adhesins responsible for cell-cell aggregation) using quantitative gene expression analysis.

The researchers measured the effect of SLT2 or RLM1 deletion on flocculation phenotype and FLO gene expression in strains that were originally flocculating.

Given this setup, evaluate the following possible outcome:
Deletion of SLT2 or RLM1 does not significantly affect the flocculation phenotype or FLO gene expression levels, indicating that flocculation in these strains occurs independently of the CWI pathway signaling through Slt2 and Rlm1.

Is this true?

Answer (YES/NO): NO